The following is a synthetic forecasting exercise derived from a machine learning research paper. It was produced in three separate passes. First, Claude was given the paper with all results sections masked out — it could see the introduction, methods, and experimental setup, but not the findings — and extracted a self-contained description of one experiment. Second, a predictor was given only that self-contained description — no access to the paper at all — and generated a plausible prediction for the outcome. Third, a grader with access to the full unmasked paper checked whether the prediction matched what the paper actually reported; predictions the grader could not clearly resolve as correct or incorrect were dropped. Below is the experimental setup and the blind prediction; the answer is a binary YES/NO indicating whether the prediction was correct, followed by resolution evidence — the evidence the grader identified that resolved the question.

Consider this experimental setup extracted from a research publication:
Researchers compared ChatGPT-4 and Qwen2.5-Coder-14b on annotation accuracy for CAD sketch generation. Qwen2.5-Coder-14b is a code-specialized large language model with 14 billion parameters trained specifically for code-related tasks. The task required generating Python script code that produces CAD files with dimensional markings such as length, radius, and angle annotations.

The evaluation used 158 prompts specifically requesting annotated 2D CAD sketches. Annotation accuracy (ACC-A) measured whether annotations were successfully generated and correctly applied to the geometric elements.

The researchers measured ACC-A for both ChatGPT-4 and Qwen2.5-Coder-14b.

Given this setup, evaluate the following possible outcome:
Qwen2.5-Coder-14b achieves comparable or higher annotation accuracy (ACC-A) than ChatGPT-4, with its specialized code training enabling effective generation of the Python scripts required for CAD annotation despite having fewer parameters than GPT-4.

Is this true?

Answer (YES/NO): YES